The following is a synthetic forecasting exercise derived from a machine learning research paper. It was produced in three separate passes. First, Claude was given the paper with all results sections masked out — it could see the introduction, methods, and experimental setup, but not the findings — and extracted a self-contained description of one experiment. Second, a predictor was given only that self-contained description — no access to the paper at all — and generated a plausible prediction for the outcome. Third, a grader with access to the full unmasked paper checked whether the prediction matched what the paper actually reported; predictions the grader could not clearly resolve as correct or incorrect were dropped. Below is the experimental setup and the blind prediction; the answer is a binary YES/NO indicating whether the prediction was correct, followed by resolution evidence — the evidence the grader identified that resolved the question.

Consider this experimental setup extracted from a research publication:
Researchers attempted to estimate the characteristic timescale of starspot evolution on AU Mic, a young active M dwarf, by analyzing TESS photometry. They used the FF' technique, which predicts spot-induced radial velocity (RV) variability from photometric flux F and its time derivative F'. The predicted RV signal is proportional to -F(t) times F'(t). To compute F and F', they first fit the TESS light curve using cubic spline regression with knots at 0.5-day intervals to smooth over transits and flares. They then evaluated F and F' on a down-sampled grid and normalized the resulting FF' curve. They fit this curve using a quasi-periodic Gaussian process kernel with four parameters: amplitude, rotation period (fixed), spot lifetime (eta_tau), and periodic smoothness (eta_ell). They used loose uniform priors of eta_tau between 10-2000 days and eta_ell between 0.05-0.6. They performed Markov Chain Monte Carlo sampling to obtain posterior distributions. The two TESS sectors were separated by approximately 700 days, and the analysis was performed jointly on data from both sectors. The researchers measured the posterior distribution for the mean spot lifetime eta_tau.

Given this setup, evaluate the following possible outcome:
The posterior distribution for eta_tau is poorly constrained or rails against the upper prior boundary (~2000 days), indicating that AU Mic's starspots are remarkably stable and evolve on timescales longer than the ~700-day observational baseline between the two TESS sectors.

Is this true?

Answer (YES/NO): NO